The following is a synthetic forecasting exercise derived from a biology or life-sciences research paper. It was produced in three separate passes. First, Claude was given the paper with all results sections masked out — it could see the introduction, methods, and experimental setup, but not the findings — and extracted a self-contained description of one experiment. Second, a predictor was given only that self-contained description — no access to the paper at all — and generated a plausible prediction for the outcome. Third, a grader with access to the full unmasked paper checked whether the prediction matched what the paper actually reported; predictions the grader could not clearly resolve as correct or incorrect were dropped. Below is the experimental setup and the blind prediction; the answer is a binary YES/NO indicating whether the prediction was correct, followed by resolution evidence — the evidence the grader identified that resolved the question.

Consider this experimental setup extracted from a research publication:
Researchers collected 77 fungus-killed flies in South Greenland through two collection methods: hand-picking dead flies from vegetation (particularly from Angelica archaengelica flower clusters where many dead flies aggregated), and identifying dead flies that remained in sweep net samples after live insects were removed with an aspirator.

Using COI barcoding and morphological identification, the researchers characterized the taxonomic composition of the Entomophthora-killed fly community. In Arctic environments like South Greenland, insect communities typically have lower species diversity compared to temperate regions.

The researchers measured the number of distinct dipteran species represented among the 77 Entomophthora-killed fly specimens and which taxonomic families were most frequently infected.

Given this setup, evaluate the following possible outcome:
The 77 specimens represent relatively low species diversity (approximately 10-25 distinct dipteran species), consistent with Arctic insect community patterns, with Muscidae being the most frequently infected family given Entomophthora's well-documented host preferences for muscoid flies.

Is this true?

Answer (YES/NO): NO